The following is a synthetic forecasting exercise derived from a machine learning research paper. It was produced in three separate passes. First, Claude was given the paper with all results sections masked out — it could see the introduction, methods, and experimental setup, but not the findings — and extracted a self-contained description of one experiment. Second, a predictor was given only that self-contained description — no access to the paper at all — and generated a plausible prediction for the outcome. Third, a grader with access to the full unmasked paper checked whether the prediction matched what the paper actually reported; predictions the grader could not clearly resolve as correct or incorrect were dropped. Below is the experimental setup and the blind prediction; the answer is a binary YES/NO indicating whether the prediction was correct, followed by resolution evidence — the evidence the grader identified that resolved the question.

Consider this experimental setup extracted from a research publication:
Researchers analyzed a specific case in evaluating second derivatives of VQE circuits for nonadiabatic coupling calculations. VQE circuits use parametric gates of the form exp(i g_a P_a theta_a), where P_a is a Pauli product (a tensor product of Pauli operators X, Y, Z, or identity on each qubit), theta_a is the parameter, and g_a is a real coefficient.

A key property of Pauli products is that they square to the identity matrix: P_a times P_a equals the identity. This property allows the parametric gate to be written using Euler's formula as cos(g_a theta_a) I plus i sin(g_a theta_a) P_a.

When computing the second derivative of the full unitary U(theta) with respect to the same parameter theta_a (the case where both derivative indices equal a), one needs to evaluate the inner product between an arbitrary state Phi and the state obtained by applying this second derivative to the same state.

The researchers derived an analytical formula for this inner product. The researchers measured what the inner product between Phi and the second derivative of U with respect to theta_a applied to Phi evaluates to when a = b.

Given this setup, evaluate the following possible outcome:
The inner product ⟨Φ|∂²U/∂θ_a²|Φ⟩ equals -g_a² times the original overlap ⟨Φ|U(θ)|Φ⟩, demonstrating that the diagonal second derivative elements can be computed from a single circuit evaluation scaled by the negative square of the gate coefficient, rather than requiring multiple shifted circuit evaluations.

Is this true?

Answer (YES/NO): NO